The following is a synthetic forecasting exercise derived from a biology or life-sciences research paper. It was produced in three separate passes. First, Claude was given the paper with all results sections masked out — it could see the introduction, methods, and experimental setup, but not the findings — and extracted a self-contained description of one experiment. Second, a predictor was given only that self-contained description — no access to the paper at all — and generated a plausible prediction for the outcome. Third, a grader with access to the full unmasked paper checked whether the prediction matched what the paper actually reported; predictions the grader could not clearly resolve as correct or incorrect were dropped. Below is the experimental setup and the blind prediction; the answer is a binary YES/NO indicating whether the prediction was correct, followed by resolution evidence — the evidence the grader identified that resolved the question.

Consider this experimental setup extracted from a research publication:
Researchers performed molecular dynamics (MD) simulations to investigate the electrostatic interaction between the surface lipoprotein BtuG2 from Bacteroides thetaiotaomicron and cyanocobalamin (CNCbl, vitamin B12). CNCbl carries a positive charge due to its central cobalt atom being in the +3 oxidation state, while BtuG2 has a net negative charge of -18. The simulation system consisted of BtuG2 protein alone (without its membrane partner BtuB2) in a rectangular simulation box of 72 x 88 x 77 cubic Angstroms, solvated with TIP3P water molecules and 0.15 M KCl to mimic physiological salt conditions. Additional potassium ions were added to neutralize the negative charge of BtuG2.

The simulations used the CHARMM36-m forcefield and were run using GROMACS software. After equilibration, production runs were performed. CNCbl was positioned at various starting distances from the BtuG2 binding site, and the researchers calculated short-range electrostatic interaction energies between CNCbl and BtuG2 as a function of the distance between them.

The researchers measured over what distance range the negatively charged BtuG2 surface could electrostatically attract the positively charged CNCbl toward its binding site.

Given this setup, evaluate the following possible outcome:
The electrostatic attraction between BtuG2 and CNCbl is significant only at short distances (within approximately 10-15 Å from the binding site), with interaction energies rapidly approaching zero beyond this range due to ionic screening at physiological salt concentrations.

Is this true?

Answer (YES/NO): NO